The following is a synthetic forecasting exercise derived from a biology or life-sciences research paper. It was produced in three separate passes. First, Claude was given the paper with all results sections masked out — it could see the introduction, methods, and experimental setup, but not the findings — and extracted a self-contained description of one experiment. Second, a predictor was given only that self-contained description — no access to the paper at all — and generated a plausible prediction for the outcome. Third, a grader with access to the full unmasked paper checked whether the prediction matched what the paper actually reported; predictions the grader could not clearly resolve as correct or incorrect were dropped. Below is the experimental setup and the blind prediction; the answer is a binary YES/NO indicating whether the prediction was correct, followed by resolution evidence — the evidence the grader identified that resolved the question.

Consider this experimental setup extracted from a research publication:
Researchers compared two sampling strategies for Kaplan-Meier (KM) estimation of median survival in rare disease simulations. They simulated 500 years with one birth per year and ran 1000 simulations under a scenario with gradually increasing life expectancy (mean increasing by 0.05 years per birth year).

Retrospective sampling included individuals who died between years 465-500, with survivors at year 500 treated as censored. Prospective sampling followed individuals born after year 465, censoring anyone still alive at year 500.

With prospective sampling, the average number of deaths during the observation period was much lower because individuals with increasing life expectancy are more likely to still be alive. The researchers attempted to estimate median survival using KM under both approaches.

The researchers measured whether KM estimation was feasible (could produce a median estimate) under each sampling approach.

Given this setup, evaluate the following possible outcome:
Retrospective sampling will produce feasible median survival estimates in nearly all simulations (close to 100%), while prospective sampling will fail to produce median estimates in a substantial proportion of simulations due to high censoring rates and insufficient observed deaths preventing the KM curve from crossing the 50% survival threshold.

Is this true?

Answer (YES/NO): NO